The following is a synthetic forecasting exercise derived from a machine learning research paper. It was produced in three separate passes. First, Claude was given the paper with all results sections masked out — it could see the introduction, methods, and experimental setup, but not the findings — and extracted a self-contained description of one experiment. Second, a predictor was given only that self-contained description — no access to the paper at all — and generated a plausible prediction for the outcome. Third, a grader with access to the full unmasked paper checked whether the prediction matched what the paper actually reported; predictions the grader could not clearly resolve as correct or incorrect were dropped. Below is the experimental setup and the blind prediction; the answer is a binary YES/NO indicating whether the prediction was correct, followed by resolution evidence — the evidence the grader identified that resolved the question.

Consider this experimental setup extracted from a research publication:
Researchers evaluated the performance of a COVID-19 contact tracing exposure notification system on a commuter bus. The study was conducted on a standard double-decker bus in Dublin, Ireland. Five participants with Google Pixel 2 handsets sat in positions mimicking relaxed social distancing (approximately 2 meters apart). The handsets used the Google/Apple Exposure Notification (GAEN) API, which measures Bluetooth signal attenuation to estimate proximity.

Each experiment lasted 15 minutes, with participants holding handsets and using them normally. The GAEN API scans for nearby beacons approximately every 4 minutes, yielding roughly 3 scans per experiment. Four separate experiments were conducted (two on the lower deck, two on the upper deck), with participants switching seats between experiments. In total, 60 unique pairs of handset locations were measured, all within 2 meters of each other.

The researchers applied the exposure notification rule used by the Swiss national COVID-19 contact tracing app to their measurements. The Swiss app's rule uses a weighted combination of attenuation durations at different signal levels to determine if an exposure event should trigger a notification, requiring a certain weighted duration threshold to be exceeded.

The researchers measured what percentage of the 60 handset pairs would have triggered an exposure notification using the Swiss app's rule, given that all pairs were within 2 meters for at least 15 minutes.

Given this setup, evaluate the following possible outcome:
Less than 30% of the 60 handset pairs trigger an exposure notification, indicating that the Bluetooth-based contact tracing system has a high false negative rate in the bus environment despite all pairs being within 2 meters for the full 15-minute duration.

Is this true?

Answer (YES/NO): YES